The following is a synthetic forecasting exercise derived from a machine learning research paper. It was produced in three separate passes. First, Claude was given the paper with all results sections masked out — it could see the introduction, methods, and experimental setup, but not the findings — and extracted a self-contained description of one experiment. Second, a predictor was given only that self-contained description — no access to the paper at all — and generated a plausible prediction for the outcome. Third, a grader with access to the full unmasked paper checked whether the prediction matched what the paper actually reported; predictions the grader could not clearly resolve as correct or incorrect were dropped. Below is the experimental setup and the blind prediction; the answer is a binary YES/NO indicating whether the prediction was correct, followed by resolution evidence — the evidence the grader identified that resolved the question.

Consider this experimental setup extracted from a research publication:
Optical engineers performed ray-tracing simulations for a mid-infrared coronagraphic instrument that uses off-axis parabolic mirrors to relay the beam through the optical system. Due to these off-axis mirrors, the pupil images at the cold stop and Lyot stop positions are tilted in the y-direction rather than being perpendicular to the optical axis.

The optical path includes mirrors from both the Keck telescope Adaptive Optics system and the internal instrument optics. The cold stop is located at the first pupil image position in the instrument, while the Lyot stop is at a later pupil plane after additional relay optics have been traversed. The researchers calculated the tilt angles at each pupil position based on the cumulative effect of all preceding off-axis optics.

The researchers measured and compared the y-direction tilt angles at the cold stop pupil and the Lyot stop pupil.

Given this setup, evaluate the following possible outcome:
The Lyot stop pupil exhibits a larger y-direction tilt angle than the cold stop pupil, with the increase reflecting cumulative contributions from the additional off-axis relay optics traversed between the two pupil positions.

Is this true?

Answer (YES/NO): NO